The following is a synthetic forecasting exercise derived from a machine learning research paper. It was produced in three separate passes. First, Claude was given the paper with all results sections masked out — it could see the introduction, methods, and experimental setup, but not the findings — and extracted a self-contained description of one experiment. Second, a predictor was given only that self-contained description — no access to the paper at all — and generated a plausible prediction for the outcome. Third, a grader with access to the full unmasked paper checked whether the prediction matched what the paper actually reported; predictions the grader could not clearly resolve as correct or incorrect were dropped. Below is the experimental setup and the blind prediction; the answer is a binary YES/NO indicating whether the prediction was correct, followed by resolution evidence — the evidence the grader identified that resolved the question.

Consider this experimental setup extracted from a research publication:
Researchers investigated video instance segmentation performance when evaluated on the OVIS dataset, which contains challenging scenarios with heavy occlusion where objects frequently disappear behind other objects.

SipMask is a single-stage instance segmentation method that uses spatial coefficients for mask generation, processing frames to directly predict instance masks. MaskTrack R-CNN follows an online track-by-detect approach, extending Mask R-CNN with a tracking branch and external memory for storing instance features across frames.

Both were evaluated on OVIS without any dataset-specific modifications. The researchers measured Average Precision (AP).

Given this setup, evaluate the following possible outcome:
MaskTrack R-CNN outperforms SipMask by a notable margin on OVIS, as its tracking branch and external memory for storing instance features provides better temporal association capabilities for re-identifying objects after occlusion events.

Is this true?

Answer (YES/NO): NO